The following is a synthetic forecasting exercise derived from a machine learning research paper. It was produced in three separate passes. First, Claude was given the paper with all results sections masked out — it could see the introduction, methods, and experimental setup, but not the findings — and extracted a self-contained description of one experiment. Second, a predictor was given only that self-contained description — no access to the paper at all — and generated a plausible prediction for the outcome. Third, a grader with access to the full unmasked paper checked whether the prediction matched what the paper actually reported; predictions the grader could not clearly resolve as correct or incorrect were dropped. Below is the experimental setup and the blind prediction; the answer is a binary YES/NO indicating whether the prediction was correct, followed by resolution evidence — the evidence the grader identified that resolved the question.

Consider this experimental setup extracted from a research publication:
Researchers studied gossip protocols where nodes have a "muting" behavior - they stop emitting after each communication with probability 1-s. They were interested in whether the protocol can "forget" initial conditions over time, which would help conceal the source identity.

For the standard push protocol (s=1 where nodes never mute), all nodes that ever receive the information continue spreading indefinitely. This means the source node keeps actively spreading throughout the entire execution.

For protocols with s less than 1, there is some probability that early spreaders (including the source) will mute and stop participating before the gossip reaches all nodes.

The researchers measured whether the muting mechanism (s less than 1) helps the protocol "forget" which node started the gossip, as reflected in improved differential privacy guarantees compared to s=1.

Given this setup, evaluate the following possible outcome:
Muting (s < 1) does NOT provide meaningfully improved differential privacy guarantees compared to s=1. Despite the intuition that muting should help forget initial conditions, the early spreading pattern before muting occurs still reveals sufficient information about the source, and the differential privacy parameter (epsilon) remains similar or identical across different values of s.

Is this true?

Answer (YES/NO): NO